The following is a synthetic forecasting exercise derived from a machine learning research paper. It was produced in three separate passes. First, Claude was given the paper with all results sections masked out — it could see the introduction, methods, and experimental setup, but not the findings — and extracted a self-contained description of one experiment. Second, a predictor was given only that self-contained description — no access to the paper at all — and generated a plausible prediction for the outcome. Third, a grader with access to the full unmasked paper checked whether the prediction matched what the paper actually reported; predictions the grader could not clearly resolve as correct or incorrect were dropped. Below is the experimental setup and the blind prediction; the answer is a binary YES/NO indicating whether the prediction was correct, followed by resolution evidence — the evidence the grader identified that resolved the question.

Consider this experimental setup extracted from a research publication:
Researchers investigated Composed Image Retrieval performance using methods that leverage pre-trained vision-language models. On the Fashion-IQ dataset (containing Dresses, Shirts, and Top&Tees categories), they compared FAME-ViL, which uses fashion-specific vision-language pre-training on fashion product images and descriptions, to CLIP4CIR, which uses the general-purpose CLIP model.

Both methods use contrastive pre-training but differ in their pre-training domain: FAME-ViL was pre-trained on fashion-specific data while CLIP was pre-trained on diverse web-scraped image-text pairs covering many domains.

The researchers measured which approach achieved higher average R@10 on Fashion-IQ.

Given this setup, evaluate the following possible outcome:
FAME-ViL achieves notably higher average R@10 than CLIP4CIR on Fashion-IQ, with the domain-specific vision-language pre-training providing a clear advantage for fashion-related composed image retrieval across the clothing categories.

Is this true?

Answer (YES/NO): YES